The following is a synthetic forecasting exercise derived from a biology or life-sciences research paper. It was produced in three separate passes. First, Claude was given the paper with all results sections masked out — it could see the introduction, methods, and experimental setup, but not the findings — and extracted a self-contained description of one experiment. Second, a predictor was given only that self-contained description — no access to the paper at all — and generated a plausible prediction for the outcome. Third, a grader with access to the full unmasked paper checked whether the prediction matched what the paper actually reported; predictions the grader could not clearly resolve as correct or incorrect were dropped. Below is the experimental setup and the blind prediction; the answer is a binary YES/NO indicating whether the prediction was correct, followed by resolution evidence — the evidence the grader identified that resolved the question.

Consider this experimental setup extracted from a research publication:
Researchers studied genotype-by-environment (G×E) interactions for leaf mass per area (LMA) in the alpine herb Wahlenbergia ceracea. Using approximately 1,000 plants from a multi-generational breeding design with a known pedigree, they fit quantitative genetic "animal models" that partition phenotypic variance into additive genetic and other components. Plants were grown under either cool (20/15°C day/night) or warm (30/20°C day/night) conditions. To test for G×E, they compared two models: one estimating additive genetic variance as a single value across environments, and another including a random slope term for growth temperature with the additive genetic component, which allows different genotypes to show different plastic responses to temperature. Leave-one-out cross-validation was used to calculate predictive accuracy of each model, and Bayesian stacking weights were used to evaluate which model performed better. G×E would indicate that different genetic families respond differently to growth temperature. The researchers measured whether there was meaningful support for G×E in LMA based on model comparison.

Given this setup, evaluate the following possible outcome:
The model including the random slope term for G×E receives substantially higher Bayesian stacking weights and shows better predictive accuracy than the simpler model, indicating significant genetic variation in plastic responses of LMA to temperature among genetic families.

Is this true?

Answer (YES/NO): YES